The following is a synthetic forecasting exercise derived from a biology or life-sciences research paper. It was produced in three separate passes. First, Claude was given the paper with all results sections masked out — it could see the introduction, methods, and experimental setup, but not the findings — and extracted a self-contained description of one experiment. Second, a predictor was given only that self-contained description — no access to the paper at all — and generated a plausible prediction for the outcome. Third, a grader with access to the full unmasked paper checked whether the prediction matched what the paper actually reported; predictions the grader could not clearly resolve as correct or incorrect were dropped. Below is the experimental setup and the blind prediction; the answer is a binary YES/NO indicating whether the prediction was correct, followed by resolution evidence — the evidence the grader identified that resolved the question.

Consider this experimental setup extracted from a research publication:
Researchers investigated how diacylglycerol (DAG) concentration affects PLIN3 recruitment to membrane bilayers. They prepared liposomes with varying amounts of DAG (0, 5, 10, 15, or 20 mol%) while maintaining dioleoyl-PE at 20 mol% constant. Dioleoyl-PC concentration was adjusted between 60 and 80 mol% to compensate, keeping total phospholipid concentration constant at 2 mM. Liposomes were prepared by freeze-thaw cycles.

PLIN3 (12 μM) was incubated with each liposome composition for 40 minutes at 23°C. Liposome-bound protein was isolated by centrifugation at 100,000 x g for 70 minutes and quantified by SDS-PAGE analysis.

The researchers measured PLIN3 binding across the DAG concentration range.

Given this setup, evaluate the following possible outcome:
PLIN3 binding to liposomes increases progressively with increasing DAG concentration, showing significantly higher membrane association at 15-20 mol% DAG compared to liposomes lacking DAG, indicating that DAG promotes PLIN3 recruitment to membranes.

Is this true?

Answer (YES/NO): YES